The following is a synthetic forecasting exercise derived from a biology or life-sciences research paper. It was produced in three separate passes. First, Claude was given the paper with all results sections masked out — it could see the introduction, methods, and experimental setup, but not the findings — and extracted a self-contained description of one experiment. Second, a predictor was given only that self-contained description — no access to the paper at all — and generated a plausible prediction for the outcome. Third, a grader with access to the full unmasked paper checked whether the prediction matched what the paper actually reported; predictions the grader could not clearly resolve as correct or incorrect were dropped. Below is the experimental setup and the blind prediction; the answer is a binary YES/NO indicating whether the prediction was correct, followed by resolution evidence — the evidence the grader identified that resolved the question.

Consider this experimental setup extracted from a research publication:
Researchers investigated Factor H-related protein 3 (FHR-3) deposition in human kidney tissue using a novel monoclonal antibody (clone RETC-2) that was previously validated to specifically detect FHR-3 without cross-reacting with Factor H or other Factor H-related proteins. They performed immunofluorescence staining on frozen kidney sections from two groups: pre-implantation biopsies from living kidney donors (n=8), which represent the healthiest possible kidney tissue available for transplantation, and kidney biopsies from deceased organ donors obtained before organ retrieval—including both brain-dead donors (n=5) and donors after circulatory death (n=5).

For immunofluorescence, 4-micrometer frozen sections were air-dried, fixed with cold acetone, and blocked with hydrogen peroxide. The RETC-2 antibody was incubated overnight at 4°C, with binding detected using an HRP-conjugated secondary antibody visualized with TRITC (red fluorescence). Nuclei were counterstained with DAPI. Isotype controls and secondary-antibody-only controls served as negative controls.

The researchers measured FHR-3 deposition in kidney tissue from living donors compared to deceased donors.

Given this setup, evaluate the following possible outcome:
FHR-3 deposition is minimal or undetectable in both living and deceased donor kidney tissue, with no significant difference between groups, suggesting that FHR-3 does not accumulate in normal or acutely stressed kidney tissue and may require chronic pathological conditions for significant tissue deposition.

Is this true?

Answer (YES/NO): NO